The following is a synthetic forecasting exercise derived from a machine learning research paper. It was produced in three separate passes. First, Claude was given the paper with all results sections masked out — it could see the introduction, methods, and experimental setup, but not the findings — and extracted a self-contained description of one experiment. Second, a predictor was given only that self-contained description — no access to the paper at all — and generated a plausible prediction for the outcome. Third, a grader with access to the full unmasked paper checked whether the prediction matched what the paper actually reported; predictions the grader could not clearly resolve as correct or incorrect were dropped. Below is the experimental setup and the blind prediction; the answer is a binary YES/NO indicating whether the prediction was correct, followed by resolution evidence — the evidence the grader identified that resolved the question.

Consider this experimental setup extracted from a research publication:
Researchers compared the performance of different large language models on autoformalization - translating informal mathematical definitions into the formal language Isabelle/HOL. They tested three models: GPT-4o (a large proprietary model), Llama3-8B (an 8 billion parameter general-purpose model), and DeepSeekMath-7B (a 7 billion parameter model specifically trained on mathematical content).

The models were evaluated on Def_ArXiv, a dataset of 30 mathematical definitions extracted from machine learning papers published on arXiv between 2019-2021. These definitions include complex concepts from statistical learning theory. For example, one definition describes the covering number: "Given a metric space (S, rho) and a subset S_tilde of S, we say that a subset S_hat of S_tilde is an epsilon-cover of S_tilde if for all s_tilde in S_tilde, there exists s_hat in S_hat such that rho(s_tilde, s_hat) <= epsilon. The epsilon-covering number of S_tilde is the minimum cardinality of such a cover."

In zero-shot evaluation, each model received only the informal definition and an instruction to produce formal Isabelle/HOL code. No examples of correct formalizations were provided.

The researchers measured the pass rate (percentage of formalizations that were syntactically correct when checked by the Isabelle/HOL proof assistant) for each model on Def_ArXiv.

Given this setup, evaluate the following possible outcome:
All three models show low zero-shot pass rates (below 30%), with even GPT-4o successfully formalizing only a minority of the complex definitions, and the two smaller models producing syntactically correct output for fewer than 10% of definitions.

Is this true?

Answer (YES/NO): NO